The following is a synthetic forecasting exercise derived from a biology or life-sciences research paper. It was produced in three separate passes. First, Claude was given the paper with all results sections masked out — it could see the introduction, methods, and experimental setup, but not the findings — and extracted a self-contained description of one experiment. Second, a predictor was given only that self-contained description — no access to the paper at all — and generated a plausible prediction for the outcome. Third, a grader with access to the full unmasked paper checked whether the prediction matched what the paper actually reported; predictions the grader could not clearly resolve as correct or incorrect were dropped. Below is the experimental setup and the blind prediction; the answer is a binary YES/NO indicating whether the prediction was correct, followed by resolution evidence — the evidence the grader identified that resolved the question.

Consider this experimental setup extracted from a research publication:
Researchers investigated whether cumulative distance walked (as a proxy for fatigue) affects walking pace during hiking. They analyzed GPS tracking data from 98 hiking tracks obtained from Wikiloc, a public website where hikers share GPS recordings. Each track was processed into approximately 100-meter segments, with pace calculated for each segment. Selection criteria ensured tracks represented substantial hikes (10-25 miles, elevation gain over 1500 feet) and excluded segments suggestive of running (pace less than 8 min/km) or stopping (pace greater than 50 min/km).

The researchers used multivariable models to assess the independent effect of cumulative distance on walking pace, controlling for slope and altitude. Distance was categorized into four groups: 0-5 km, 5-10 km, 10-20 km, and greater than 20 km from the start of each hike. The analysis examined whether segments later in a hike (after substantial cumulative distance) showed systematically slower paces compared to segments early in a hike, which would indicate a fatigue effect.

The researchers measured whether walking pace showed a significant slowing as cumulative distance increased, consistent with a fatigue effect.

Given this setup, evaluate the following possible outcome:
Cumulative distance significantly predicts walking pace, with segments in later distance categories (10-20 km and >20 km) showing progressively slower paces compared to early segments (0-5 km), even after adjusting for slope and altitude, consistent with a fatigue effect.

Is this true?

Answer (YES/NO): NO